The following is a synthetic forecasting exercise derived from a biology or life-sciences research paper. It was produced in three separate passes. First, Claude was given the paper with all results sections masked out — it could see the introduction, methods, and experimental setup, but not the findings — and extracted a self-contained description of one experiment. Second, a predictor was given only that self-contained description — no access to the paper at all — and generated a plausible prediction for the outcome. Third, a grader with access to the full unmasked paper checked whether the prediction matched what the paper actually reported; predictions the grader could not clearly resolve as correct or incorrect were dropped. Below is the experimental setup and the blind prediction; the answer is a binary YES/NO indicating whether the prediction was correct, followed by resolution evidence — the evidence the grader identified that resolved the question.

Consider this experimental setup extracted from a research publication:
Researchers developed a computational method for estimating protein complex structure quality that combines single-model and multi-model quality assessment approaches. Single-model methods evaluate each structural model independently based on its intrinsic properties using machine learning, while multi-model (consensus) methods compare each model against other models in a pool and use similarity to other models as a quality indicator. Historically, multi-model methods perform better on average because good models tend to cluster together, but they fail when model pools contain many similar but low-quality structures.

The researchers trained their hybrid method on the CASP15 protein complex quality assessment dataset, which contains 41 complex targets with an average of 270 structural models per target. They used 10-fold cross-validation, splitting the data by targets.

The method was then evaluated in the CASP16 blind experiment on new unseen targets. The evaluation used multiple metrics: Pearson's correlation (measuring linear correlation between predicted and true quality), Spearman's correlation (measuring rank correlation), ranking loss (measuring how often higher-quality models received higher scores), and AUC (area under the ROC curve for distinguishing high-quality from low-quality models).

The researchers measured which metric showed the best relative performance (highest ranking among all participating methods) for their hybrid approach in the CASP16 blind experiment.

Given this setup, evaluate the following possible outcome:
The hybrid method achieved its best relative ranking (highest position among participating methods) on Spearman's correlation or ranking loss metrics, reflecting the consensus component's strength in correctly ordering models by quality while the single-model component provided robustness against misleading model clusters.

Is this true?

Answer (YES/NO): NO